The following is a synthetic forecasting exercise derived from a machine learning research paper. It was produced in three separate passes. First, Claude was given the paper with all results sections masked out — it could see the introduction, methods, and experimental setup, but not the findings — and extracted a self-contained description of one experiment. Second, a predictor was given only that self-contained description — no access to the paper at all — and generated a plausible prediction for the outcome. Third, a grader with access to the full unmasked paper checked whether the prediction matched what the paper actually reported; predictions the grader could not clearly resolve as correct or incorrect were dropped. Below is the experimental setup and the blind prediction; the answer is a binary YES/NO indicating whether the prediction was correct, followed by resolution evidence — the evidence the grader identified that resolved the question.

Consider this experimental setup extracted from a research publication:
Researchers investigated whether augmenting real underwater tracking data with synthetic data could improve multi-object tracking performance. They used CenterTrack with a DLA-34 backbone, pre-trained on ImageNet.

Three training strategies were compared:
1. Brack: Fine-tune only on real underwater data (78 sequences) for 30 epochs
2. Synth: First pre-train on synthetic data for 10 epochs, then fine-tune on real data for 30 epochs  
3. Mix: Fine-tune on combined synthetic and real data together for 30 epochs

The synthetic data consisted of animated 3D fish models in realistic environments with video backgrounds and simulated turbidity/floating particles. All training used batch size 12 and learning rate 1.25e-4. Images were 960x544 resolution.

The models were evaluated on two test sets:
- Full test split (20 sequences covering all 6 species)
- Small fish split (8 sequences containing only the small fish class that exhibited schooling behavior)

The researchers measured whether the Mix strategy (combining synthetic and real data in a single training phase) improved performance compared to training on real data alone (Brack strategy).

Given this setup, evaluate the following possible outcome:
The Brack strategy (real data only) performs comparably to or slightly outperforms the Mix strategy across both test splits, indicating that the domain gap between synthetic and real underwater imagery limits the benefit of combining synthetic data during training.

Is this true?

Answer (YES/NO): NO